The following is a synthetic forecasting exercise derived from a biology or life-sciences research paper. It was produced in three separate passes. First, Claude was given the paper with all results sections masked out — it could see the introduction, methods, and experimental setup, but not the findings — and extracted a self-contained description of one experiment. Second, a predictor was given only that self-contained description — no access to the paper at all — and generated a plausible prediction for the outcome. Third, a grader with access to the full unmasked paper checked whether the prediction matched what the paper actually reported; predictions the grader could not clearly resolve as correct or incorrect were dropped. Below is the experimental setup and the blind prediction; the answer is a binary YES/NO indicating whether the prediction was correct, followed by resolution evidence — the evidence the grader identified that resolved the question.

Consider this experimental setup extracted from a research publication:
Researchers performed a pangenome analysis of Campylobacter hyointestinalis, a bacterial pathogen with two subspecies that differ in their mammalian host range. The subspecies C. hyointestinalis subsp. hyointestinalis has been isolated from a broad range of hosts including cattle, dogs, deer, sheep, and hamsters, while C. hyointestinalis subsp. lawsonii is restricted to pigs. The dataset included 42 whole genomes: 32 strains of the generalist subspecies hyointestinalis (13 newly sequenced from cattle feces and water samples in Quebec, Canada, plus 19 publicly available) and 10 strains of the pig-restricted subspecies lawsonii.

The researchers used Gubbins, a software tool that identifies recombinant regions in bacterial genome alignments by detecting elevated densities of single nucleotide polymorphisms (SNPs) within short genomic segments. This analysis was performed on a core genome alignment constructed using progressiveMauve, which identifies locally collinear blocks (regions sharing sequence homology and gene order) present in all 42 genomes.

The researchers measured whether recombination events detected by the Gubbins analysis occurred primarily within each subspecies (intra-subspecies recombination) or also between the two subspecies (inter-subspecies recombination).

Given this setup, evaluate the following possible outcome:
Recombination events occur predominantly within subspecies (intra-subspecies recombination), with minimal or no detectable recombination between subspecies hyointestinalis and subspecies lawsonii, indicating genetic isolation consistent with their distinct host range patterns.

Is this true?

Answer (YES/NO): YES